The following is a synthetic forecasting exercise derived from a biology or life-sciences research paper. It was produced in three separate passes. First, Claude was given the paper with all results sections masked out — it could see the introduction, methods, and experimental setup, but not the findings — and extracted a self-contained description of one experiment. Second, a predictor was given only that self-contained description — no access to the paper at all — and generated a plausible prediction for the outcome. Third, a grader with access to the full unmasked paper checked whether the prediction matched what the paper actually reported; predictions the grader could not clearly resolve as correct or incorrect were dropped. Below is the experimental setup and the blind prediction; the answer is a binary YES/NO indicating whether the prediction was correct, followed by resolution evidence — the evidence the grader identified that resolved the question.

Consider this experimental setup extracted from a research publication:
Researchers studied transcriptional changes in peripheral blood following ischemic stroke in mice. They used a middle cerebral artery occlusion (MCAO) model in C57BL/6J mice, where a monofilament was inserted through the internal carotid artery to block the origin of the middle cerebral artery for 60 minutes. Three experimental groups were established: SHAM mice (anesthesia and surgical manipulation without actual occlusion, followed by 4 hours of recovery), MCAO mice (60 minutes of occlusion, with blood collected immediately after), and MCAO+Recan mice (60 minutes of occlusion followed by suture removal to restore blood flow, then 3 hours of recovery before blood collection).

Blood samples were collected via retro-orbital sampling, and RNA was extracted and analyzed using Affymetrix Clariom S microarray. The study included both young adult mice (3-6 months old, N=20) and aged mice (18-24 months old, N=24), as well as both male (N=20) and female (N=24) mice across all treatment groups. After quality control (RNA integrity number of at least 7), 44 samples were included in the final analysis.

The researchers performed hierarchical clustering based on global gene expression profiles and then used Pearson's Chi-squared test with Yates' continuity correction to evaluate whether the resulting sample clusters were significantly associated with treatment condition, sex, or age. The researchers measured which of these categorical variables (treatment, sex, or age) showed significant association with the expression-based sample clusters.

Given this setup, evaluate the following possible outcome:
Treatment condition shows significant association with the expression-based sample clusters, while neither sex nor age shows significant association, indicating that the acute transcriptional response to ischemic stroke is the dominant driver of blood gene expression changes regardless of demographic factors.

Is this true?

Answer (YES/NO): NO